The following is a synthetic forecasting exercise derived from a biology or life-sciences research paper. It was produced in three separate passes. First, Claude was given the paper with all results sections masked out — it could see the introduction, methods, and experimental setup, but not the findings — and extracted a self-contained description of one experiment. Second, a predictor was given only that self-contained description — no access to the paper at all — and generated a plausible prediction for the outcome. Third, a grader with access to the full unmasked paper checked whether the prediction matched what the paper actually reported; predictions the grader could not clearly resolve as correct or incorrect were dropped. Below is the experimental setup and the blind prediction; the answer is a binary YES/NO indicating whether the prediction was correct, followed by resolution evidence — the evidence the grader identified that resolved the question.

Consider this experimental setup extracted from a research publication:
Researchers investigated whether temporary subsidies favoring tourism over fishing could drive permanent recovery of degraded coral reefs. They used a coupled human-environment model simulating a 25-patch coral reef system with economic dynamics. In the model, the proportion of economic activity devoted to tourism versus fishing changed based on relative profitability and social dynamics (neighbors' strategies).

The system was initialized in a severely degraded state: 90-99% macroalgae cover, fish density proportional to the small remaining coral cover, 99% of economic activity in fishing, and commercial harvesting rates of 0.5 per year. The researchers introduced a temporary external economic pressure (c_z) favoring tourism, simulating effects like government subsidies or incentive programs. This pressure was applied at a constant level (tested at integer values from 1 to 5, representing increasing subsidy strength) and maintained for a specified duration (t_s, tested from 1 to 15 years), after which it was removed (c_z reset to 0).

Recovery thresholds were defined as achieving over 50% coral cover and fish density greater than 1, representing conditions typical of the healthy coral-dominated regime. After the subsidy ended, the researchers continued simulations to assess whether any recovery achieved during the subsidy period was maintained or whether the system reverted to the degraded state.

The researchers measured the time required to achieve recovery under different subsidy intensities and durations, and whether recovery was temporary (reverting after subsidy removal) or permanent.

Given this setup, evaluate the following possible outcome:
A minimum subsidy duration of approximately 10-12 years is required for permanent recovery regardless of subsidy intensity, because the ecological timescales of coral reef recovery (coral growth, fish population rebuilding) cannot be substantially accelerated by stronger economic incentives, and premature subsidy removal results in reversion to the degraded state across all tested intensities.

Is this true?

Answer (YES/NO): NO